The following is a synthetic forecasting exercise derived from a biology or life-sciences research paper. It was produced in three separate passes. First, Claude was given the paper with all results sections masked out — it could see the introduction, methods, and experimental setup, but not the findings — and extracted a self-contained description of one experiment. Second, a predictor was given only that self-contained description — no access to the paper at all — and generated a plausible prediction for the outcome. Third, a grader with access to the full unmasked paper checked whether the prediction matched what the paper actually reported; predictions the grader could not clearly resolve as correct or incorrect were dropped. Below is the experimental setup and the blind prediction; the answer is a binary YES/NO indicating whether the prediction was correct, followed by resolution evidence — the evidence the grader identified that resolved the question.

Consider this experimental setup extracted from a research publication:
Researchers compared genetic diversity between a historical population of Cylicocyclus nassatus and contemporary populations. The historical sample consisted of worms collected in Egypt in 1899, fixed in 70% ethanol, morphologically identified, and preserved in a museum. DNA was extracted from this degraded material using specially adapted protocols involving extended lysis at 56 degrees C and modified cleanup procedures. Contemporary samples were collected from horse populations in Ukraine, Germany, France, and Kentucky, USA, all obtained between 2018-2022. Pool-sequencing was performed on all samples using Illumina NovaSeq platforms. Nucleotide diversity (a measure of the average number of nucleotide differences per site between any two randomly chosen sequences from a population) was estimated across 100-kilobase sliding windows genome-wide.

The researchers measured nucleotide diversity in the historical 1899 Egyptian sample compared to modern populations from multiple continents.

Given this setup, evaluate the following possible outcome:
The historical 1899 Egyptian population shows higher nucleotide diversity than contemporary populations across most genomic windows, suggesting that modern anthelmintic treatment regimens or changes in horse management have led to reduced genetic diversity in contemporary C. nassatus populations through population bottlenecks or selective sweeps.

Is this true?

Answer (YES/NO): YES